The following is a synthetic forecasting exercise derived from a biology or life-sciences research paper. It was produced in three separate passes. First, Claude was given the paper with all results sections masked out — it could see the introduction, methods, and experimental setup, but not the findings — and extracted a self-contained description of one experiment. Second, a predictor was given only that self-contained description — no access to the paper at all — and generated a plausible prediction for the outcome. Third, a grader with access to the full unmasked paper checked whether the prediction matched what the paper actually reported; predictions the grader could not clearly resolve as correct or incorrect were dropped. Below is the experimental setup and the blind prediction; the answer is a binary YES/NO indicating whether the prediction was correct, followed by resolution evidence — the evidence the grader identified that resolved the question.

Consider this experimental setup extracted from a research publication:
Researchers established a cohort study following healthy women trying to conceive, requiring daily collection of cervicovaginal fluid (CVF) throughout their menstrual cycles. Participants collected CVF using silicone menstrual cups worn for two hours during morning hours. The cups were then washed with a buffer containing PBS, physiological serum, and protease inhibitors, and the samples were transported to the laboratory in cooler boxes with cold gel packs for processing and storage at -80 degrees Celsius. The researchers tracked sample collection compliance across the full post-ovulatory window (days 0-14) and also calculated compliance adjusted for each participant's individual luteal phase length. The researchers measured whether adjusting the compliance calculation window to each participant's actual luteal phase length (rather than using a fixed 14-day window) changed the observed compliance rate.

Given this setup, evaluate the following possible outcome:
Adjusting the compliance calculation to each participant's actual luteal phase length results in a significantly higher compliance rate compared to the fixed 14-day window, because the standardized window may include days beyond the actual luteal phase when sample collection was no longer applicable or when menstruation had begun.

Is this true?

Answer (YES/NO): YES